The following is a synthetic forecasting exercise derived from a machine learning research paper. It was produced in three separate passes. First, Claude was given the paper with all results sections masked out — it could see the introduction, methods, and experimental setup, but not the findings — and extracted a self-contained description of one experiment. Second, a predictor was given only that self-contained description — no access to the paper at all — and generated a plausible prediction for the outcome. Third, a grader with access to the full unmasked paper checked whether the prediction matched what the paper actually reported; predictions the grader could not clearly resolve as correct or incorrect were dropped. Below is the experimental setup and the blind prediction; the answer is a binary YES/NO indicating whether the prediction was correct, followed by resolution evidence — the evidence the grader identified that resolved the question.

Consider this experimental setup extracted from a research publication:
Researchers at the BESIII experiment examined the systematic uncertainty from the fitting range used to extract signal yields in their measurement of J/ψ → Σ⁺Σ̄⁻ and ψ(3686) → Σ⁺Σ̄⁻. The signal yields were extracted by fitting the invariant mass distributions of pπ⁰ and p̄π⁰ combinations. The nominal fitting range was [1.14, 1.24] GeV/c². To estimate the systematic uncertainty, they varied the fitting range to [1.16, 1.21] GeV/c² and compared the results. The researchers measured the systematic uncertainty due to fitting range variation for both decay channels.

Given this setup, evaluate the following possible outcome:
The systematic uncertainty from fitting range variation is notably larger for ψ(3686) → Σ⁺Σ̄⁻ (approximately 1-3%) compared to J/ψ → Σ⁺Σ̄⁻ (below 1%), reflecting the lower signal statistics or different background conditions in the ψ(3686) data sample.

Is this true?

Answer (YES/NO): NO